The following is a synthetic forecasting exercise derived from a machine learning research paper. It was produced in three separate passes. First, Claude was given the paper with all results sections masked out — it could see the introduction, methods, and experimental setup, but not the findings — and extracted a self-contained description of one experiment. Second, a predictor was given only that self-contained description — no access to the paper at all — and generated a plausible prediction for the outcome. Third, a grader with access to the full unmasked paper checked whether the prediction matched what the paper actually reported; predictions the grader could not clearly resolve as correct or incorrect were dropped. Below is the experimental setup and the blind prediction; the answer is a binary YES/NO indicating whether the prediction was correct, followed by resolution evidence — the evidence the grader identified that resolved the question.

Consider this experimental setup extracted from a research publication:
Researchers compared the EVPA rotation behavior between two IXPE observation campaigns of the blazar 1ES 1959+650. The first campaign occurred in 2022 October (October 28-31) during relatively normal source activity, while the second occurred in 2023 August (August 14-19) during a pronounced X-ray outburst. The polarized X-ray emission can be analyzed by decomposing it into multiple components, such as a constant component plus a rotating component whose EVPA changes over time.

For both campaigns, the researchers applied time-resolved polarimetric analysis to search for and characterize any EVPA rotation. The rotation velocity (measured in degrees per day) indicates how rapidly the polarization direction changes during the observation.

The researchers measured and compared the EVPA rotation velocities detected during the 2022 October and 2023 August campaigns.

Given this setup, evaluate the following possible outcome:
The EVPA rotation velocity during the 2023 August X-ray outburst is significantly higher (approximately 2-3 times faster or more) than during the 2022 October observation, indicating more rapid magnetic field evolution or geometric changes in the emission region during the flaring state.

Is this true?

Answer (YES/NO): YES